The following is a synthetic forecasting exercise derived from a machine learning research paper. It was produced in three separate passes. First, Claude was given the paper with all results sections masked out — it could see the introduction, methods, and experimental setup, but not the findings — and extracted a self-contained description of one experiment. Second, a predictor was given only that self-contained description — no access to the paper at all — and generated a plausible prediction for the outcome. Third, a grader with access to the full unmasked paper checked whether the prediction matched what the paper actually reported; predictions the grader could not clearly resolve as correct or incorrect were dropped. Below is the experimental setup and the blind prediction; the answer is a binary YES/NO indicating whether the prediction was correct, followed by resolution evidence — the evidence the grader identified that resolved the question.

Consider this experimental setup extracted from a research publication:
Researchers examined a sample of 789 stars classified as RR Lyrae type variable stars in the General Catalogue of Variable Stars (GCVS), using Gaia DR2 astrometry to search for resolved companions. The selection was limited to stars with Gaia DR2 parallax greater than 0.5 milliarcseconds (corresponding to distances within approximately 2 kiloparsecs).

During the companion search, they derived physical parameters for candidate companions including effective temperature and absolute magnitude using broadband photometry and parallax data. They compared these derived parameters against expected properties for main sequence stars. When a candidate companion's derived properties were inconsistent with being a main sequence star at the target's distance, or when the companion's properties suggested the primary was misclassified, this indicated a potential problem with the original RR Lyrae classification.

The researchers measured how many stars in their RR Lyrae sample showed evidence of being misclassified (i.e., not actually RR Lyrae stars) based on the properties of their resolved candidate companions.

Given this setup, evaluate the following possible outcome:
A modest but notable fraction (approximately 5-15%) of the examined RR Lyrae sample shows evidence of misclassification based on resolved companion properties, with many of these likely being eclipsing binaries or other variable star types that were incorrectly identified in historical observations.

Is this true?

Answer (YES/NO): NO